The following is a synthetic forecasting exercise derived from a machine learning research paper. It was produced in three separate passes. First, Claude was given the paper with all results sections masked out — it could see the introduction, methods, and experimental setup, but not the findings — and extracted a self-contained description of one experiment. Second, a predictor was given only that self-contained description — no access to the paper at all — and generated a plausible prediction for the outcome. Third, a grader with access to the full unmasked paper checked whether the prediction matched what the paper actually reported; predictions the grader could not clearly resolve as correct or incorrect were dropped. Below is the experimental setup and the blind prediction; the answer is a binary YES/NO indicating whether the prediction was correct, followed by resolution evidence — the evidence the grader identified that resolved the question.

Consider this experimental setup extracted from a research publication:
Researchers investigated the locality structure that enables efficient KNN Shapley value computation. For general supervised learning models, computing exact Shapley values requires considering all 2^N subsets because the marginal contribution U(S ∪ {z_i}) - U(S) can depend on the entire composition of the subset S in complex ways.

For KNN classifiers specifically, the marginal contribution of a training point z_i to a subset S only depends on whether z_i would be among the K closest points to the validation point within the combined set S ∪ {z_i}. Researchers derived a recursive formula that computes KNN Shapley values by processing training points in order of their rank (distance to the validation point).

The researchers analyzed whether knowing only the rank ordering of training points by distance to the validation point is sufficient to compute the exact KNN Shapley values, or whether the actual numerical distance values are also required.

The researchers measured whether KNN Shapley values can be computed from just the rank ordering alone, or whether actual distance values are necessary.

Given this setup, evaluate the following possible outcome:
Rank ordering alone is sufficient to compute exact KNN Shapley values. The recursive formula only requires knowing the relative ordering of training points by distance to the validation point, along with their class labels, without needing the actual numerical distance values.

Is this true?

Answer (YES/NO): YES